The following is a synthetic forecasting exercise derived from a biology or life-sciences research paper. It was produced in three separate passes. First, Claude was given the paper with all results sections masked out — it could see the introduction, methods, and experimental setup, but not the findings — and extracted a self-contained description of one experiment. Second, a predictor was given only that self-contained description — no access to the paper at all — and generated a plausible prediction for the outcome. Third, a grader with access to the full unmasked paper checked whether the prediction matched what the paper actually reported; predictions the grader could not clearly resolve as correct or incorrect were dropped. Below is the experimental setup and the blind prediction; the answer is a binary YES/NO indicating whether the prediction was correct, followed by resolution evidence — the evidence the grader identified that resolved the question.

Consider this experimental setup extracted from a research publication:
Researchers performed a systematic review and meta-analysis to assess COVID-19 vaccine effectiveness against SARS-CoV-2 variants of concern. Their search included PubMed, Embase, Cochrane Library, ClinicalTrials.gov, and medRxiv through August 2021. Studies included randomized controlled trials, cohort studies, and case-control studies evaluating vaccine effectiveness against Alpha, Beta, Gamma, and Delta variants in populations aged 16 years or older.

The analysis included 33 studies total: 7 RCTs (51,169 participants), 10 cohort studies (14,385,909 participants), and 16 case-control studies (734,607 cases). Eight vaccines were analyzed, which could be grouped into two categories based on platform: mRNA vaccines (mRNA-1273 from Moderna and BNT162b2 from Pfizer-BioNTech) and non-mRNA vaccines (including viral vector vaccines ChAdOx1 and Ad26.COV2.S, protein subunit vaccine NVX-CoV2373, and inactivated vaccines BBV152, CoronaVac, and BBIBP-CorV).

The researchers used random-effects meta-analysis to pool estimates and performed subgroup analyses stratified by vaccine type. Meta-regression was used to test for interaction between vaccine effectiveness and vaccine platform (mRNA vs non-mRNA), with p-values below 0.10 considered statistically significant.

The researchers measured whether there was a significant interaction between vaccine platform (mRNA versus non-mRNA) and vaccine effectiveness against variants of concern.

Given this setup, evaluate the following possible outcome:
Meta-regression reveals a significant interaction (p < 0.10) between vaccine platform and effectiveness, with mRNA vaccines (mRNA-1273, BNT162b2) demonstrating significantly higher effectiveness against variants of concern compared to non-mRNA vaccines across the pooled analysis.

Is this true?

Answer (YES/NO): YES